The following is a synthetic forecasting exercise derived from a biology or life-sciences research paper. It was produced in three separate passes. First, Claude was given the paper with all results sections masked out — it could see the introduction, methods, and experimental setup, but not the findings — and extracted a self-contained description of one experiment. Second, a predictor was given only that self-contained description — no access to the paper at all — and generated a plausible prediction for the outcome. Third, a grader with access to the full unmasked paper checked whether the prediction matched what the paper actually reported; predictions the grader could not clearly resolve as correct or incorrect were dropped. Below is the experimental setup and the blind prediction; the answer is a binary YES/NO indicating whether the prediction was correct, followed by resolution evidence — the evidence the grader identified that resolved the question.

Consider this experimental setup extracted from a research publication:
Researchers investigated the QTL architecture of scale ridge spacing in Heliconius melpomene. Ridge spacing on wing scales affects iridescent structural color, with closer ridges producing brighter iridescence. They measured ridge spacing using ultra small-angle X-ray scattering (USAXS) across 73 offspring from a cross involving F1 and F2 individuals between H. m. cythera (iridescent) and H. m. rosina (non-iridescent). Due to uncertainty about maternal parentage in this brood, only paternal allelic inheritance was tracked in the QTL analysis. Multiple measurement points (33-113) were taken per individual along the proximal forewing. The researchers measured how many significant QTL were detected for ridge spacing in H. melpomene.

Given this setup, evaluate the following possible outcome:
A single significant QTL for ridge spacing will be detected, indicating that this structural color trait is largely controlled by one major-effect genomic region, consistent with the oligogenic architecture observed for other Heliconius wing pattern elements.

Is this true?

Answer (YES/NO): YES